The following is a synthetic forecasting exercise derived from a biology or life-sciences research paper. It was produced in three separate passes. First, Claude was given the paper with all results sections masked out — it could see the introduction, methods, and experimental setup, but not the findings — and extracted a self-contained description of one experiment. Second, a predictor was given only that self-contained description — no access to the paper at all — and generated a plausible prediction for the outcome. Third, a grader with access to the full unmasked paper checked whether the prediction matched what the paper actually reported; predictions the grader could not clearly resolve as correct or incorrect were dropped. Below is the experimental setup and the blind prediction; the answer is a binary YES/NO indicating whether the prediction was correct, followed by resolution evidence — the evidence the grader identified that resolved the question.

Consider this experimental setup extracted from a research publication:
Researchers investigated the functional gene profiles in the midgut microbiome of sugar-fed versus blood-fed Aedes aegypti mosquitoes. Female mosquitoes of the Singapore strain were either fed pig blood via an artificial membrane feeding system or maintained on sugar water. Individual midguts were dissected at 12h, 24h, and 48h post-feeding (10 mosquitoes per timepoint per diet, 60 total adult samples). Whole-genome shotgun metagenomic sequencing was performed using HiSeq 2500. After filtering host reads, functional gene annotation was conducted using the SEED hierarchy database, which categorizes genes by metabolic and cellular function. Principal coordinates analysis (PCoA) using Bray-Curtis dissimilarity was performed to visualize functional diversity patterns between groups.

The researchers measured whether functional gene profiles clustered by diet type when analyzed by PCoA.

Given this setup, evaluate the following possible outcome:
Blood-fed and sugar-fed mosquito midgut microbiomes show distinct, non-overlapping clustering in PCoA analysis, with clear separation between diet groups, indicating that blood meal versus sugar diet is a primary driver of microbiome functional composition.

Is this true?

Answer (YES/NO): NO